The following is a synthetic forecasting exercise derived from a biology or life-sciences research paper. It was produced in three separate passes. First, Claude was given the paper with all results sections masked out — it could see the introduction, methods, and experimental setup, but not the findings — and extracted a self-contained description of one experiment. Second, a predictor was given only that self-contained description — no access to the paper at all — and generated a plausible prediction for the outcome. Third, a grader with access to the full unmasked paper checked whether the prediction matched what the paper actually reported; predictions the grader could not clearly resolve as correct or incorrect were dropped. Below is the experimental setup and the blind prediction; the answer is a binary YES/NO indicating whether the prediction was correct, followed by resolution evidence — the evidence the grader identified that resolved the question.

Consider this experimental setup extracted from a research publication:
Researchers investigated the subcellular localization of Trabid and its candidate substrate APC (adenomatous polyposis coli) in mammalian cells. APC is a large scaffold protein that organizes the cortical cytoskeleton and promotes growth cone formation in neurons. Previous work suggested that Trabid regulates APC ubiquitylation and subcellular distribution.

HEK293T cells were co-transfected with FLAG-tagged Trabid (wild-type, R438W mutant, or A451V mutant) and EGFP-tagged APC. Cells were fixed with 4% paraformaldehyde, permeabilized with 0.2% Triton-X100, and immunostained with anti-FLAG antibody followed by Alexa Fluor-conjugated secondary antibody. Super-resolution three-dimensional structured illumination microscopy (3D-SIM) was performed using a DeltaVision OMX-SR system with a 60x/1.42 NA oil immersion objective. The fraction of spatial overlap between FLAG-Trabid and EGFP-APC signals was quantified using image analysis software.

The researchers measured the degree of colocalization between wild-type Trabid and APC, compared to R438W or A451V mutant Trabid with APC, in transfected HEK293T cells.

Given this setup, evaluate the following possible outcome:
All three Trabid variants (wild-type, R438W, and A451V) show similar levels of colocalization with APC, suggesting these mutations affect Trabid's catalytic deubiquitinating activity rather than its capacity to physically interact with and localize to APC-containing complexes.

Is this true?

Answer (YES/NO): NO